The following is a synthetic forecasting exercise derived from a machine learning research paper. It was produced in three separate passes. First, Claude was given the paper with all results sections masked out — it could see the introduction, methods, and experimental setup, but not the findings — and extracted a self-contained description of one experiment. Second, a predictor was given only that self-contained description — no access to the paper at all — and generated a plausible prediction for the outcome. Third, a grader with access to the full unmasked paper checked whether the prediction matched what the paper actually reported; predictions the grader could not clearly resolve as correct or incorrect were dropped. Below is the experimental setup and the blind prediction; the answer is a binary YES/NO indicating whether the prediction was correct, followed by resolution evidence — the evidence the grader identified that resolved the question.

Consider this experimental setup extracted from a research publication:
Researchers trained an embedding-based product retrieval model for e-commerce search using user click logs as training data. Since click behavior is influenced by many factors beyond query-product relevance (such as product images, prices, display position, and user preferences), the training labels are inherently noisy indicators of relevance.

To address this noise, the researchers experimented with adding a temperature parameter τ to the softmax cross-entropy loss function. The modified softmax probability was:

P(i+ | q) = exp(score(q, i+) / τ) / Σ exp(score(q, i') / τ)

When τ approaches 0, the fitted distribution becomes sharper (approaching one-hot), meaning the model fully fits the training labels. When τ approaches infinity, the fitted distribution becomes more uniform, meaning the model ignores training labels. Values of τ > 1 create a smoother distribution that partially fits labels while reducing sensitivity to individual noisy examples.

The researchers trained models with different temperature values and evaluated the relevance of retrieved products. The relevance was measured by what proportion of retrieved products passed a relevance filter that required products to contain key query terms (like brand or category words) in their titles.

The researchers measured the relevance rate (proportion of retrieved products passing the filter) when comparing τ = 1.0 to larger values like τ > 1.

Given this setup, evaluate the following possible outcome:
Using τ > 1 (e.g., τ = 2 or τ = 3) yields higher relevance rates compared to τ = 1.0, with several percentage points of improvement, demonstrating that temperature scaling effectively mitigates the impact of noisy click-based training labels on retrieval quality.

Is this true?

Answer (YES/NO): YES